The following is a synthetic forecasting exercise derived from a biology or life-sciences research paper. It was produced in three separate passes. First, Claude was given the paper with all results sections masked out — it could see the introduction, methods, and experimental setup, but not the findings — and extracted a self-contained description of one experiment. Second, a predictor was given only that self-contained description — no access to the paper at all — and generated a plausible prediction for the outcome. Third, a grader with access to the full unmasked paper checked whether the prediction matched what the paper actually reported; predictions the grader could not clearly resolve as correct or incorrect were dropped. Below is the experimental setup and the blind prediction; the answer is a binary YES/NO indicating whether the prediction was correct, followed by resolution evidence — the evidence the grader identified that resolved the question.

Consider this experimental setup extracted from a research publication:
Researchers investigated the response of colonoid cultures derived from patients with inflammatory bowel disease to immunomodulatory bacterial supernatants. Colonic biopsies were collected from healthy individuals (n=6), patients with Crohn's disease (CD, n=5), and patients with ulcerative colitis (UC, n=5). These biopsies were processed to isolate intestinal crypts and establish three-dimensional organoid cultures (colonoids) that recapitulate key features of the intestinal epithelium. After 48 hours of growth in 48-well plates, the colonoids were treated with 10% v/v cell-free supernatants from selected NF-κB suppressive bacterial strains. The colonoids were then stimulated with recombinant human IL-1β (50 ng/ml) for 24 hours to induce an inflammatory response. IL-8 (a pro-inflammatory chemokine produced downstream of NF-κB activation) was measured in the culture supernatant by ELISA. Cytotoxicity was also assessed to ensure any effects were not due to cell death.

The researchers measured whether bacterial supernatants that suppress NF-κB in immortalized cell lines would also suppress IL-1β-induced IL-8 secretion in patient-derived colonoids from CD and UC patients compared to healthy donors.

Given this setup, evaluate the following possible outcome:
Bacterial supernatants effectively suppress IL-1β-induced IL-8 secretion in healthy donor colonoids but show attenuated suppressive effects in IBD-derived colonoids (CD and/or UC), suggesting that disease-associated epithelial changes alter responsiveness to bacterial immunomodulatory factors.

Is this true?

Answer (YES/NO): NO